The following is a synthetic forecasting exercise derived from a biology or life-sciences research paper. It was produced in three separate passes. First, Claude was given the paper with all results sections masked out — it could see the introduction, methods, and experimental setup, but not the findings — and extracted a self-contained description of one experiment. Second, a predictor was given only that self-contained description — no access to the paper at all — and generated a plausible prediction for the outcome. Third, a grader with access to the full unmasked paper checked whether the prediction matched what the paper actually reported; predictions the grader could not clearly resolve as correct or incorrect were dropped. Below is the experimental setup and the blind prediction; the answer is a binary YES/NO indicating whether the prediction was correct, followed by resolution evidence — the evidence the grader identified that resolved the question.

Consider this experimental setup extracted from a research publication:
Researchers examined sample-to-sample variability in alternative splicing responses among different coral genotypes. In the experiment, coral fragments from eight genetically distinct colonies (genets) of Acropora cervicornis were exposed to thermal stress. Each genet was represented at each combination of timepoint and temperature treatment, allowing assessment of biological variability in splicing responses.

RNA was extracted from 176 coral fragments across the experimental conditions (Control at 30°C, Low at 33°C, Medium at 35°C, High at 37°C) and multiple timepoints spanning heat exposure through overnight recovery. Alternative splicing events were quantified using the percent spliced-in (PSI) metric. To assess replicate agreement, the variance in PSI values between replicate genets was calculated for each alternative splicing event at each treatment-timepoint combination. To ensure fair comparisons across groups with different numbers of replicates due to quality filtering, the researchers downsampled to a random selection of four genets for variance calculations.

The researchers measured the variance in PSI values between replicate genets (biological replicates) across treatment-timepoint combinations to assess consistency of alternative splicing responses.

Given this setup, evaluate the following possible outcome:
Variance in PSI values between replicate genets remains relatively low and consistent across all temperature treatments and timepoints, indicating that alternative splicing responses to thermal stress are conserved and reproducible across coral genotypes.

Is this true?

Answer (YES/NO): NO